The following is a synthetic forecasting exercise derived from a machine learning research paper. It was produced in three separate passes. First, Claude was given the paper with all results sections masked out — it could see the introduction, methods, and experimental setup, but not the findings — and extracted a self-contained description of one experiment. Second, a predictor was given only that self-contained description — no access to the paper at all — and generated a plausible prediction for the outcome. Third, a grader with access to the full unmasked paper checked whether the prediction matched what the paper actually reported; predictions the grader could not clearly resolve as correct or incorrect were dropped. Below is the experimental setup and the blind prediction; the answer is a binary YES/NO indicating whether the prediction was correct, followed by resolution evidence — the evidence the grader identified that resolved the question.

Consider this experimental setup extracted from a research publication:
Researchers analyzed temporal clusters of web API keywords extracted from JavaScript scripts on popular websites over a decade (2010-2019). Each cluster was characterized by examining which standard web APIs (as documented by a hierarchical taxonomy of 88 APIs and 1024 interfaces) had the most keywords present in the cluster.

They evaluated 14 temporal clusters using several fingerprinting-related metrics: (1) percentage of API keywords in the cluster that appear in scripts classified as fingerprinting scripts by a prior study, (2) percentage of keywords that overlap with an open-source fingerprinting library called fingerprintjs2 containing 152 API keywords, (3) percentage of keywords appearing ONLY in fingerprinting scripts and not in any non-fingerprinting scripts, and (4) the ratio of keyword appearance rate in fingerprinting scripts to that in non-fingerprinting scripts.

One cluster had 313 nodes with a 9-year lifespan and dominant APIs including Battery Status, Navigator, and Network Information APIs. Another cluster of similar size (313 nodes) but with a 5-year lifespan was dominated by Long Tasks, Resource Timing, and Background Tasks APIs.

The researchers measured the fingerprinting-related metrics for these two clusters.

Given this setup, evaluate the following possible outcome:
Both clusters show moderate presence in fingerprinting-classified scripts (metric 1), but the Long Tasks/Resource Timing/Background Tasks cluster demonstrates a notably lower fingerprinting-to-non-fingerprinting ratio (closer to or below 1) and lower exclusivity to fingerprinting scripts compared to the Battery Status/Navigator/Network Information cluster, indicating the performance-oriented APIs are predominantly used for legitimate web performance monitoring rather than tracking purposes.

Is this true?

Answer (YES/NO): NO